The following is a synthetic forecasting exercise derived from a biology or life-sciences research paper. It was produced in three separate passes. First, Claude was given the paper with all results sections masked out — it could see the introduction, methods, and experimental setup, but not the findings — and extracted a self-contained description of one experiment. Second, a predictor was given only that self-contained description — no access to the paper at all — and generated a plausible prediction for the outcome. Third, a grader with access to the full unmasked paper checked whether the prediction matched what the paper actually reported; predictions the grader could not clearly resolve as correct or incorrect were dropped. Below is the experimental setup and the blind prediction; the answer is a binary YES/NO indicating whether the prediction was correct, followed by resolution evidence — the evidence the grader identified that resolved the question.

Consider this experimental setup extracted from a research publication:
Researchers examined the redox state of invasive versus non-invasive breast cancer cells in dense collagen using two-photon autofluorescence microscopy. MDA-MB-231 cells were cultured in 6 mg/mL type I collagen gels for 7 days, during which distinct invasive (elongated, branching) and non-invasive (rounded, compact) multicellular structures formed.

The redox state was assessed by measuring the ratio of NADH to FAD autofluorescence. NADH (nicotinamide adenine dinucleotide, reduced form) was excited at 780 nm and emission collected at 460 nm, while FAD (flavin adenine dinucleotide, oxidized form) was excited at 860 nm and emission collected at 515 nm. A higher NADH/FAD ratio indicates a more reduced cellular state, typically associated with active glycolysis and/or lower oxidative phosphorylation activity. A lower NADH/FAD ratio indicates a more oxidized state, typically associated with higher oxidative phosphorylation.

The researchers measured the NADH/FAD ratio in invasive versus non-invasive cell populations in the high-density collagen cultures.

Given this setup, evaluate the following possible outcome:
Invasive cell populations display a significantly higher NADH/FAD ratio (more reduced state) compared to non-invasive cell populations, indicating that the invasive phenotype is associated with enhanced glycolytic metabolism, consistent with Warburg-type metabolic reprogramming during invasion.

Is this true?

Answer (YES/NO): NO